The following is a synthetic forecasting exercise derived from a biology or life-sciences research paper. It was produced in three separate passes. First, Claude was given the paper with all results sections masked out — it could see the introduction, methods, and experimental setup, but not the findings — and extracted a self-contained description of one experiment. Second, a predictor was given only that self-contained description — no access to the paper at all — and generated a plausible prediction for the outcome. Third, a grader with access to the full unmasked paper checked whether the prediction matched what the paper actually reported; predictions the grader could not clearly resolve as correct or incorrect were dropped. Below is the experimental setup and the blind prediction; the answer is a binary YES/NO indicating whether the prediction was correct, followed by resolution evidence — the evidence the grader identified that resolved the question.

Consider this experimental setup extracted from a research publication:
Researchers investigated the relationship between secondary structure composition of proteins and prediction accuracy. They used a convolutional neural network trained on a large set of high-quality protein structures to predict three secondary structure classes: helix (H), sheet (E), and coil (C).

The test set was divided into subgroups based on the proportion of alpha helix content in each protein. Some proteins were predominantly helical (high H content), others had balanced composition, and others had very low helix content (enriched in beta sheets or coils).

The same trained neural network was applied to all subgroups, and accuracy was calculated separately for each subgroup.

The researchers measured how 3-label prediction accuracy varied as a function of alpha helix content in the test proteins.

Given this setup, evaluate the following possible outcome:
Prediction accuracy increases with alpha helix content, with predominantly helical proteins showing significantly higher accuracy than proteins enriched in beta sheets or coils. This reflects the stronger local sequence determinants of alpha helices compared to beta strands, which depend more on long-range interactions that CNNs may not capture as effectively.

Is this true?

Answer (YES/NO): YES